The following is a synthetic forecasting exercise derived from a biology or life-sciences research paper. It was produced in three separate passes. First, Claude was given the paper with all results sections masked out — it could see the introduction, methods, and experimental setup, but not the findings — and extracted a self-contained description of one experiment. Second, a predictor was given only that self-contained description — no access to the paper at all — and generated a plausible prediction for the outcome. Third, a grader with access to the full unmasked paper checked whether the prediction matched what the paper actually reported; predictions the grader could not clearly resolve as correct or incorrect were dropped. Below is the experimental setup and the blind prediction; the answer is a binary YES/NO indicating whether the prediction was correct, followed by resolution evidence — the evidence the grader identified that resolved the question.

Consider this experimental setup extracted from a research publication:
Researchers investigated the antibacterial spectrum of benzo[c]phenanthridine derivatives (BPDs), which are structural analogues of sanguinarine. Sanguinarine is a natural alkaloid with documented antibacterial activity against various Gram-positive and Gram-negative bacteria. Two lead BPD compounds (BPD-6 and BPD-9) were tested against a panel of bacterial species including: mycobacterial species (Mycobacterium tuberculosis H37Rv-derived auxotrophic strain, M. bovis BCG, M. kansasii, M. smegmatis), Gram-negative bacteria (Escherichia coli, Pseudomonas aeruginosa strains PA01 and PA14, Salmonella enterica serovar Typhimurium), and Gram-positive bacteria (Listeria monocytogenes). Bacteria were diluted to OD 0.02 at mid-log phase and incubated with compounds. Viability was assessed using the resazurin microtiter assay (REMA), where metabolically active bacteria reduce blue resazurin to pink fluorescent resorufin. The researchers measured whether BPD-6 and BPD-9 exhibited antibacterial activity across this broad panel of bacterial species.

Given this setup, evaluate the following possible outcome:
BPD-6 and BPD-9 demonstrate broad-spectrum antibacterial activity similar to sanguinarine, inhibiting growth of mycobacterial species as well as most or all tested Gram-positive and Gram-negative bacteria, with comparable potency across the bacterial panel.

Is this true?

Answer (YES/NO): NO